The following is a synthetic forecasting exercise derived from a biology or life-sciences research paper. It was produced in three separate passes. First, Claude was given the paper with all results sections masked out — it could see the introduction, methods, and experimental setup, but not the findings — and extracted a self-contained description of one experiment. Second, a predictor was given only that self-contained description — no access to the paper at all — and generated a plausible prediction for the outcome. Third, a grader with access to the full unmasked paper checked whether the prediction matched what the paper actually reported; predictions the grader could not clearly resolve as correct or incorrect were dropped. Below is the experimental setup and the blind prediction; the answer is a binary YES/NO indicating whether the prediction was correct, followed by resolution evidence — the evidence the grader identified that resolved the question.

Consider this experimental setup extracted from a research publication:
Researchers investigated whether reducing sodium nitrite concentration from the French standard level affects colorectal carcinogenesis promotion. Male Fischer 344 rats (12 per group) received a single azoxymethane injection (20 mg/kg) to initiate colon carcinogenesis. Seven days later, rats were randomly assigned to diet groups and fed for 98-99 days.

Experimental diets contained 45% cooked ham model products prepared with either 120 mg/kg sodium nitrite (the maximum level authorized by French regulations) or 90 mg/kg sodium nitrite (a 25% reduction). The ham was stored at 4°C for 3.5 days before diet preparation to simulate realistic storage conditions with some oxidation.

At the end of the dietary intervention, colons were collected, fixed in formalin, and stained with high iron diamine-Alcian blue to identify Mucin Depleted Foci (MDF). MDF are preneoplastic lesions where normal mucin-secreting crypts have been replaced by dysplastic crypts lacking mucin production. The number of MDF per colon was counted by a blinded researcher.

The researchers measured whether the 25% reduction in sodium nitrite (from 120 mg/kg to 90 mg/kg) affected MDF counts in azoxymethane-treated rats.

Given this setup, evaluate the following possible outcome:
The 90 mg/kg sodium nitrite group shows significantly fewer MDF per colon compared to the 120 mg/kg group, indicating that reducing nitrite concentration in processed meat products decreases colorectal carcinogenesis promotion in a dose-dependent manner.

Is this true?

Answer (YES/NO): NO